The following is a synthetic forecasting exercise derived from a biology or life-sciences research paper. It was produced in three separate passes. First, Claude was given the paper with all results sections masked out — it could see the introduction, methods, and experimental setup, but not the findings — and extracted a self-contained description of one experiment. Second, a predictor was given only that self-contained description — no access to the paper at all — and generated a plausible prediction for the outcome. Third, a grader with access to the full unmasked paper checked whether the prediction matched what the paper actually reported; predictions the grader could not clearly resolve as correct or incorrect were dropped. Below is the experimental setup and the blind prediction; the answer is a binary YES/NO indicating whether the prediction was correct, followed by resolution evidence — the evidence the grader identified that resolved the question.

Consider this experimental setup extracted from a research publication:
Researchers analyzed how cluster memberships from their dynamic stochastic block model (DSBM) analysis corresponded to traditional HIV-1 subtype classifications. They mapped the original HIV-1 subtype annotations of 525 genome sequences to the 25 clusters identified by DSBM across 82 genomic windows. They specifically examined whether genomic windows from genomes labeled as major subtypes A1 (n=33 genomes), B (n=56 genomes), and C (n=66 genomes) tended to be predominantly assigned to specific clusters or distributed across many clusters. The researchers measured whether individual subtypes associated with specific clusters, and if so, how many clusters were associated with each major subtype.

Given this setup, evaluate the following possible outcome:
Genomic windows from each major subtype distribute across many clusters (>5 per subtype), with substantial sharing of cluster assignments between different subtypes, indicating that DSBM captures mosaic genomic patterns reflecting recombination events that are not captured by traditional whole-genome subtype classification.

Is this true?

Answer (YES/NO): NO